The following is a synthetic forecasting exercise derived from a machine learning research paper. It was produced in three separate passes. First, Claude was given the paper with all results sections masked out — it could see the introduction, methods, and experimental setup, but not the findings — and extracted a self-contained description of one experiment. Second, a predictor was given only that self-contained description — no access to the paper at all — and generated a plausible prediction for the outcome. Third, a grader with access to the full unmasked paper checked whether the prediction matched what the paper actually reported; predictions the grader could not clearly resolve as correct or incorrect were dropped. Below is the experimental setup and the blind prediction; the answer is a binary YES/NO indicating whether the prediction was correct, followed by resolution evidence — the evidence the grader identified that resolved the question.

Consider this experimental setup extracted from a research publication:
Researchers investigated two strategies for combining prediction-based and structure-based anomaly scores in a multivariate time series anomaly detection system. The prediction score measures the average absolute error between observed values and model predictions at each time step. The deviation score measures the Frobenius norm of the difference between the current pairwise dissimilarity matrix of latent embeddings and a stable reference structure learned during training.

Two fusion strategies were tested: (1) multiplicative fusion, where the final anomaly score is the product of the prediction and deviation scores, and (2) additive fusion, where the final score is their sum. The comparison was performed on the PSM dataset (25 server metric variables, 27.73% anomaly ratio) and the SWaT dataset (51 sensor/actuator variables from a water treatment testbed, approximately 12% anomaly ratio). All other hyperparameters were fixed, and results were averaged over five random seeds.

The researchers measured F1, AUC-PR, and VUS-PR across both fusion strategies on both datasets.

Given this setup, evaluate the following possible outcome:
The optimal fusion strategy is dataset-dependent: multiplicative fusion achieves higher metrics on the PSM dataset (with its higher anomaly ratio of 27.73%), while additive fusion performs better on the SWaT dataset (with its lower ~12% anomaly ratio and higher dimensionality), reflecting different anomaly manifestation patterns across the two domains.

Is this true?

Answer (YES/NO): NO